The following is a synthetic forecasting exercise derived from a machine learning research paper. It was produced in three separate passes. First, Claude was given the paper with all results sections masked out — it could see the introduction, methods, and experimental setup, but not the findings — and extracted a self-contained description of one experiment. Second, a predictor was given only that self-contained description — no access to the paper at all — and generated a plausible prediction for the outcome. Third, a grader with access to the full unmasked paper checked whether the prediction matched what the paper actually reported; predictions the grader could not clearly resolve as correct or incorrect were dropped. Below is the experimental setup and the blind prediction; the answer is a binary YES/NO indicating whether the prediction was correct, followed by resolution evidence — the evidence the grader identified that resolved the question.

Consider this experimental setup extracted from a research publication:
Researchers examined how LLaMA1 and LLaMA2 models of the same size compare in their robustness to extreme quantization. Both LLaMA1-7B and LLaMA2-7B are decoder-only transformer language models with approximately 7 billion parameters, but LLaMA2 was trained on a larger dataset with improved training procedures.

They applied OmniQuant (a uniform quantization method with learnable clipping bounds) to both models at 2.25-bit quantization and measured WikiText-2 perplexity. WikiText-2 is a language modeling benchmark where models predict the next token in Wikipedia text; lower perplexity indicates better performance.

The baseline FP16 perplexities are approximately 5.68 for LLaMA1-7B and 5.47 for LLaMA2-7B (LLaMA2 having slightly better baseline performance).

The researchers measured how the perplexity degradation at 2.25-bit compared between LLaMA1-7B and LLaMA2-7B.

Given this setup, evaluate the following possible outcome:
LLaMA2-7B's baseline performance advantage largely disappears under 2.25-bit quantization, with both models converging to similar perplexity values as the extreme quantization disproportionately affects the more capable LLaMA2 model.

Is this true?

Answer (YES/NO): NO